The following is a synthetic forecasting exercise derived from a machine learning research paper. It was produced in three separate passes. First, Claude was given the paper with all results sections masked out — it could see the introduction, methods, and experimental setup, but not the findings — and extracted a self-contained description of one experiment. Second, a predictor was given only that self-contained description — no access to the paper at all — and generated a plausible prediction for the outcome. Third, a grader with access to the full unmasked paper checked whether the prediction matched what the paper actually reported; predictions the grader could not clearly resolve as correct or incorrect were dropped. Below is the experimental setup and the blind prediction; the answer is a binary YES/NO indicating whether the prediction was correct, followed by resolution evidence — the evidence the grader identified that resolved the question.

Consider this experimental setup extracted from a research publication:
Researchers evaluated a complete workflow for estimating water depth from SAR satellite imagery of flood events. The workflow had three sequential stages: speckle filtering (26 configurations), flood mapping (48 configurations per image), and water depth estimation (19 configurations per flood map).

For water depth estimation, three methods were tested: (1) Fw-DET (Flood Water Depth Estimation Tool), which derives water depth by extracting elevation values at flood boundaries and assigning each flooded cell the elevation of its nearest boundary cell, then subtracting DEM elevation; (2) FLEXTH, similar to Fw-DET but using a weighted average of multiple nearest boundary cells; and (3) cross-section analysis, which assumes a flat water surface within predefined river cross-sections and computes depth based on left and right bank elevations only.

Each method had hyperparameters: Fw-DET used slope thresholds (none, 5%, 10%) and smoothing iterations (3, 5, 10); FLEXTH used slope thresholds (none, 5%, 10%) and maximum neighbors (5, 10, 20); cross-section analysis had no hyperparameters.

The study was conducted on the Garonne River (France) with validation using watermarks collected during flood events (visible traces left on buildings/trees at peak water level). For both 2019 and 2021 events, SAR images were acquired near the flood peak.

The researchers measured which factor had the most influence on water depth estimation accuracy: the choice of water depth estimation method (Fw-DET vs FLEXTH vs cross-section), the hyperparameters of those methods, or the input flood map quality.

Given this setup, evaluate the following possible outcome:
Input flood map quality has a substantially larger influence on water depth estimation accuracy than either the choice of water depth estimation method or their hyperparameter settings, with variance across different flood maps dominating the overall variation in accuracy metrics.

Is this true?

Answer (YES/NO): NO